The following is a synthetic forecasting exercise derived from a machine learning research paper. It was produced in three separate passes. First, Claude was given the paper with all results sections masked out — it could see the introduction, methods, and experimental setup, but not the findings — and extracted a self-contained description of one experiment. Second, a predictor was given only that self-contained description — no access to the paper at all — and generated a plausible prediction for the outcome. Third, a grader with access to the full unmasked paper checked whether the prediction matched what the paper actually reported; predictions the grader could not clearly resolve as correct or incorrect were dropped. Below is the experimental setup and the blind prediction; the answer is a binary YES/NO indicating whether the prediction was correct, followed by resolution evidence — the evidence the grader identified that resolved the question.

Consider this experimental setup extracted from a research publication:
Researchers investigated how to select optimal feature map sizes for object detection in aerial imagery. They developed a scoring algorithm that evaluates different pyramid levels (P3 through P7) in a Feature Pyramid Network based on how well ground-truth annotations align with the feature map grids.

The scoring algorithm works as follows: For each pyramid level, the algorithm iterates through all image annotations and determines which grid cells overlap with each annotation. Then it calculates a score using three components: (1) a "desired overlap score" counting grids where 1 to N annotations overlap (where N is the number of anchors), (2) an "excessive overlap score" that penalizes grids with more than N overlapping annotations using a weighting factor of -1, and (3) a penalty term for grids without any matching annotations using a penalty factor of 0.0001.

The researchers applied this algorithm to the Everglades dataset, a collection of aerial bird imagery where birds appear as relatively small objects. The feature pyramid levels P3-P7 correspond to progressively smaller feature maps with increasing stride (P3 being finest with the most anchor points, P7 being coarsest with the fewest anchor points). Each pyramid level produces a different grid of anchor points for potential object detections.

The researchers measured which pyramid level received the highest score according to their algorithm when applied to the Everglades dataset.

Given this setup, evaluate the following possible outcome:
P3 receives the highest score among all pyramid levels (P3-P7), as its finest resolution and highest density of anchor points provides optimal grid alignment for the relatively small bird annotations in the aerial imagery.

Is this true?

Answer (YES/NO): NO